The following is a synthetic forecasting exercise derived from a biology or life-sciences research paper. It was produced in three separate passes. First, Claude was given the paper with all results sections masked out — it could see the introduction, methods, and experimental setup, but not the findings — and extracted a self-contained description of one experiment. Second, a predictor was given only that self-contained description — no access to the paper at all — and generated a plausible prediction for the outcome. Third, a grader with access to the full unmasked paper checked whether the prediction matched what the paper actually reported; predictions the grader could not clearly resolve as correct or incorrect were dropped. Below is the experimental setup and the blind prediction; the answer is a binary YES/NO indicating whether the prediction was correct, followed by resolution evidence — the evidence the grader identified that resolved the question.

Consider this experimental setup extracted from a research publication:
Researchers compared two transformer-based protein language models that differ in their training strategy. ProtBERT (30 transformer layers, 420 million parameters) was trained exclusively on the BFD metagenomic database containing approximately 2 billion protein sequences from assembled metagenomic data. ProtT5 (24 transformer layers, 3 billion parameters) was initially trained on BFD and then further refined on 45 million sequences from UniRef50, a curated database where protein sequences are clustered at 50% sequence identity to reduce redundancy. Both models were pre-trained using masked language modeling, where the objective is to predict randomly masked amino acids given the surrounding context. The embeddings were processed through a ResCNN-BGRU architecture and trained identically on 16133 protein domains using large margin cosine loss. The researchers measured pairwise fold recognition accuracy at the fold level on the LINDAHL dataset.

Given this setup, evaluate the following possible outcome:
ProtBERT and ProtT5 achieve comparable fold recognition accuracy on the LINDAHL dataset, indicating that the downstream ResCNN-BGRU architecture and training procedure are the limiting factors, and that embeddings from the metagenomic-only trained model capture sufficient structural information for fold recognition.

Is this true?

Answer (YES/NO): NO